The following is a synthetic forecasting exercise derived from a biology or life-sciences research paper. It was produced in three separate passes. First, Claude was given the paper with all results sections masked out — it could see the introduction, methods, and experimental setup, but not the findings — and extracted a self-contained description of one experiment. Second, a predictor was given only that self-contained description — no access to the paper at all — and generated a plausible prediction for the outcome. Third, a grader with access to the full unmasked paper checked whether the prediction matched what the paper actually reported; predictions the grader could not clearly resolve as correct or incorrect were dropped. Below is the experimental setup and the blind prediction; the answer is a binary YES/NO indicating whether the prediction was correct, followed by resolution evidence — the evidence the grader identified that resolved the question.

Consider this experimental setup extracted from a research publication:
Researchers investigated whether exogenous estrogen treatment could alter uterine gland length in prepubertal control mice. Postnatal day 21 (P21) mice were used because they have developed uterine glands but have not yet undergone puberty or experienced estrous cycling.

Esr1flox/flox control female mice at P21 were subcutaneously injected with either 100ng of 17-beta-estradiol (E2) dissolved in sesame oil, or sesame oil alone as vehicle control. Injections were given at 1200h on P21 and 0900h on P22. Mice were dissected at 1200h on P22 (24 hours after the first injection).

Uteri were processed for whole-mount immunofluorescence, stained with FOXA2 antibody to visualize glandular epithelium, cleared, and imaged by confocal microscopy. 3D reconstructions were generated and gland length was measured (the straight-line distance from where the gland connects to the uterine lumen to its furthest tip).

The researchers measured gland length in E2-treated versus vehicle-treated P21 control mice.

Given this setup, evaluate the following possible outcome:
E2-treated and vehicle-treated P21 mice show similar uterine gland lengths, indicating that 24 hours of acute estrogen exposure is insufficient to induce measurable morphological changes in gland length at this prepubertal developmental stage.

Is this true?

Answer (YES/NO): YES